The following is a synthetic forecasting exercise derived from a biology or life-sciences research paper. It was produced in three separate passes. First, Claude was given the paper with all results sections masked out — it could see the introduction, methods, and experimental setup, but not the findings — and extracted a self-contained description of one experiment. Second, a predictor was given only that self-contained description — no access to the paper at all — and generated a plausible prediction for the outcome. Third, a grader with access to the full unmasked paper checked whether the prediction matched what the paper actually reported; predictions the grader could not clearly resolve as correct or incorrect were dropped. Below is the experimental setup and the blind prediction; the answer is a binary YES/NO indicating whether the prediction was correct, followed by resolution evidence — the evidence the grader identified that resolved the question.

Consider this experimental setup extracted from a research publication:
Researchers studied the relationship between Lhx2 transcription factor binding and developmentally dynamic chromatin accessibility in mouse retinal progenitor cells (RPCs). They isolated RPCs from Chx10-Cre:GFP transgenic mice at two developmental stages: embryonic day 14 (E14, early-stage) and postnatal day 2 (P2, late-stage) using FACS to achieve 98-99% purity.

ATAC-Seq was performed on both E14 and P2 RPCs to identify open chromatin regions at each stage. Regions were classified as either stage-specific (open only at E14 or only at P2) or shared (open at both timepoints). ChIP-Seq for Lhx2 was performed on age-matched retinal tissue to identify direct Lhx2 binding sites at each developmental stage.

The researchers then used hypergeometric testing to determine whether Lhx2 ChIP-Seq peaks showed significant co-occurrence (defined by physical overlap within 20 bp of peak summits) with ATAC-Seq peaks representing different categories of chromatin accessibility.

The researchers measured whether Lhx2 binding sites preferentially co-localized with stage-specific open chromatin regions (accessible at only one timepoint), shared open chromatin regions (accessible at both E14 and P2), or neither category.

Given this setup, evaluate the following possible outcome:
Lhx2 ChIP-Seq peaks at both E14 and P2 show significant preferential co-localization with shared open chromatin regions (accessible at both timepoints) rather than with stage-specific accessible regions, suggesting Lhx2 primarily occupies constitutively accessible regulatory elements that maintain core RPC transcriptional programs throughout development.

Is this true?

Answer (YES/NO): NO